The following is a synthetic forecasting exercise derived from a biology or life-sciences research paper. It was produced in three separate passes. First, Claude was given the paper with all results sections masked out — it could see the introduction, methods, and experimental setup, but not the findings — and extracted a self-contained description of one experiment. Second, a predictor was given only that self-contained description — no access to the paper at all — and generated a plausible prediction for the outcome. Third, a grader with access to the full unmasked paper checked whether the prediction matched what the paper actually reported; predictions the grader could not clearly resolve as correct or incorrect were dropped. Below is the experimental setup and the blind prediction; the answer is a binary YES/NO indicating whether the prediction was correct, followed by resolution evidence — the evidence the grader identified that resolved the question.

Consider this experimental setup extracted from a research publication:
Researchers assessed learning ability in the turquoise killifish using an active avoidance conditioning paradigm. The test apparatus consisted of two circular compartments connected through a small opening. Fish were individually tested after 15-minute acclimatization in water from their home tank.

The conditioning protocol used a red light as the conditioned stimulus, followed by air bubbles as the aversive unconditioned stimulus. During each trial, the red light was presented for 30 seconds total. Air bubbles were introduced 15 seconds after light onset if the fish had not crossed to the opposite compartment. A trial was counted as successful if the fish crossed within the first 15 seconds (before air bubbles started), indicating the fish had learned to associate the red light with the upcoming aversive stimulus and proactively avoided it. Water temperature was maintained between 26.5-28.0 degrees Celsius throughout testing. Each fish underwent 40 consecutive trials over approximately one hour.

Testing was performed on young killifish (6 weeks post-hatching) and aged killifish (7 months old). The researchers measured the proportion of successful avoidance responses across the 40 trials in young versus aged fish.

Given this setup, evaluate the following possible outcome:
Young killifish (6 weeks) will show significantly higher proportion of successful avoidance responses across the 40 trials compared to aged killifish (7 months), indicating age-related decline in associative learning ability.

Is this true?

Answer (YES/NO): YES